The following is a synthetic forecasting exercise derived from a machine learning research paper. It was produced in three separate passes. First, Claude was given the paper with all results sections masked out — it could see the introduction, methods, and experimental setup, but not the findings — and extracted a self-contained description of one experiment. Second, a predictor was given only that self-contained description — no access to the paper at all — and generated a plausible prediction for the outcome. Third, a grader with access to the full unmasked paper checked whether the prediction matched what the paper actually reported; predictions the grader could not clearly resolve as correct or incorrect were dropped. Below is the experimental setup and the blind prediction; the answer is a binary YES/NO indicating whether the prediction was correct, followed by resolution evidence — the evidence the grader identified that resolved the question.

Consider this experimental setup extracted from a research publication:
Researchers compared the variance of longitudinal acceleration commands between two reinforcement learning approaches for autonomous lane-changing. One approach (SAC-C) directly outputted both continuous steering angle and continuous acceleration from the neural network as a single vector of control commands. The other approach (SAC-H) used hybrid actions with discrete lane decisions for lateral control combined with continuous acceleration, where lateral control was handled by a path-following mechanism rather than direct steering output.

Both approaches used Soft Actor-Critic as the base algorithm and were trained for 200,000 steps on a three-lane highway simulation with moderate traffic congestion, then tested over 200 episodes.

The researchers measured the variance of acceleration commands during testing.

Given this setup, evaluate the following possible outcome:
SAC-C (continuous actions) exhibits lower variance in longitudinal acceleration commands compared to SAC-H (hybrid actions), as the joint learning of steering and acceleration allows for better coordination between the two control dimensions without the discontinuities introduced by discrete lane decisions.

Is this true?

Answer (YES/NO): NO